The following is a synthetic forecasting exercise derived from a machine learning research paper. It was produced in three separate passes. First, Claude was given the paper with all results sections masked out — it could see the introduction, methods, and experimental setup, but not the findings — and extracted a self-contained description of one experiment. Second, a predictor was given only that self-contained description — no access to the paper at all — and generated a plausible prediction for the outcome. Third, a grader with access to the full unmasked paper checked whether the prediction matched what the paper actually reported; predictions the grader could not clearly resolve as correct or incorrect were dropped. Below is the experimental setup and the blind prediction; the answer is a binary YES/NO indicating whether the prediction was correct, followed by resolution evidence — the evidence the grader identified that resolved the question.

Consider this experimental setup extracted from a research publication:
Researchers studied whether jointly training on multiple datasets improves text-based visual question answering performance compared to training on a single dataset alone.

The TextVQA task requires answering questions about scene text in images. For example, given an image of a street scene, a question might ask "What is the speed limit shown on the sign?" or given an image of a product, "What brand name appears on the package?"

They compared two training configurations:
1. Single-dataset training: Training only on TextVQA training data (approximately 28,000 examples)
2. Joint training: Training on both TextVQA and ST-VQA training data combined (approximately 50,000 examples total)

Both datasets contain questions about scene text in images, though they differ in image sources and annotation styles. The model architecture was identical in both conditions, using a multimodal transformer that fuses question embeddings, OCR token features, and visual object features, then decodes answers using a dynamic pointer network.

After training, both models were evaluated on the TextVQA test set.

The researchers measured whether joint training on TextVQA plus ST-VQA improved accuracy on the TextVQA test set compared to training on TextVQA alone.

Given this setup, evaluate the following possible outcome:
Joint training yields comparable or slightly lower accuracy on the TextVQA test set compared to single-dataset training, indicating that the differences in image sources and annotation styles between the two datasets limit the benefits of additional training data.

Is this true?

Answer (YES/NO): NO